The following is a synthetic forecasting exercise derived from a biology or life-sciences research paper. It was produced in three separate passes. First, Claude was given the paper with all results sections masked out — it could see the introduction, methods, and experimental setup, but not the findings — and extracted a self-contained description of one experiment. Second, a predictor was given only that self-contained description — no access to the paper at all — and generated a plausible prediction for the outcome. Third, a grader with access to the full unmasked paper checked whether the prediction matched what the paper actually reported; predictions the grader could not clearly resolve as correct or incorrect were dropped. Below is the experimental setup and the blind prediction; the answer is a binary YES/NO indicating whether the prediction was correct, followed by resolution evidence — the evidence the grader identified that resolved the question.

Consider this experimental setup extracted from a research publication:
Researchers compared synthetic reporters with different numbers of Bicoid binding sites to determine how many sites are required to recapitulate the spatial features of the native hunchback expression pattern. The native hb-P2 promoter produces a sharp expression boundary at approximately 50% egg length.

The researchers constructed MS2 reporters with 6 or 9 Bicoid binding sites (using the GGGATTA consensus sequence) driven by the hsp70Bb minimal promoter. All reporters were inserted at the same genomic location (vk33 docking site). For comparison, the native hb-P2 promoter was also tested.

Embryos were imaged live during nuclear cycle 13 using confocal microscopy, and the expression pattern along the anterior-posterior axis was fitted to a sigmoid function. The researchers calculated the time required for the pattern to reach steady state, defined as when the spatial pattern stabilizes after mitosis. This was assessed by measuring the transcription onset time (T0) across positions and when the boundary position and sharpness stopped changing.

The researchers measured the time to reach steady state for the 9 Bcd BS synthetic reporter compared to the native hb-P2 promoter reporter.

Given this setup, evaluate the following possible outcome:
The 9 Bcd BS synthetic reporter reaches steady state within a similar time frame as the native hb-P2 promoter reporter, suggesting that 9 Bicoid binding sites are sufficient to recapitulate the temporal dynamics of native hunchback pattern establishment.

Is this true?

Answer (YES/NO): NO